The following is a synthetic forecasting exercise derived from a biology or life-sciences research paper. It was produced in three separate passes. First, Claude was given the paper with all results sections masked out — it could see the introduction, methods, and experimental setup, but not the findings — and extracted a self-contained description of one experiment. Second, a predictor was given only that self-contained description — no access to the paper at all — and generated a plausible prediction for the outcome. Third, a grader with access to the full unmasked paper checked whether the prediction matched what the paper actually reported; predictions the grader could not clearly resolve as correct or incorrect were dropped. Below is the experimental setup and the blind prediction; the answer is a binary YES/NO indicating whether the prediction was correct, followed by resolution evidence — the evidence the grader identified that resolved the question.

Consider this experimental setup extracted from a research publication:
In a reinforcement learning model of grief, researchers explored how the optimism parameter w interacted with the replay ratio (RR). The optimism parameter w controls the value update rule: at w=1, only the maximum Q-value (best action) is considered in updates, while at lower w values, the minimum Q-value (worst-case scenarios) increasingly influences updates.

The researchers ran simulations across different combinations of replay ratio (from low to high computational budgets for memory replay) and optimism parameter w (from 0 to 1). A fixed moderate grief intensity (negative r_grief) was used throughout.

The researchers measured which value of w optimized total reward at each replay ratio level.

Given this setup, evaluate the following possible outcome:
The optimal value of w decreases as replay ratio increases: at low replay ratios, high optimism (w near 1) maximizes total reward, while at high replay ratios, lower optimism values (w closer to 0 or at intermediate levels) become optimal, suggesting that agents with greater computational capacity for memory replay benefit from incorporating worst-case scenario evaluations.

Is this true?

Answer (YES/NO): NO